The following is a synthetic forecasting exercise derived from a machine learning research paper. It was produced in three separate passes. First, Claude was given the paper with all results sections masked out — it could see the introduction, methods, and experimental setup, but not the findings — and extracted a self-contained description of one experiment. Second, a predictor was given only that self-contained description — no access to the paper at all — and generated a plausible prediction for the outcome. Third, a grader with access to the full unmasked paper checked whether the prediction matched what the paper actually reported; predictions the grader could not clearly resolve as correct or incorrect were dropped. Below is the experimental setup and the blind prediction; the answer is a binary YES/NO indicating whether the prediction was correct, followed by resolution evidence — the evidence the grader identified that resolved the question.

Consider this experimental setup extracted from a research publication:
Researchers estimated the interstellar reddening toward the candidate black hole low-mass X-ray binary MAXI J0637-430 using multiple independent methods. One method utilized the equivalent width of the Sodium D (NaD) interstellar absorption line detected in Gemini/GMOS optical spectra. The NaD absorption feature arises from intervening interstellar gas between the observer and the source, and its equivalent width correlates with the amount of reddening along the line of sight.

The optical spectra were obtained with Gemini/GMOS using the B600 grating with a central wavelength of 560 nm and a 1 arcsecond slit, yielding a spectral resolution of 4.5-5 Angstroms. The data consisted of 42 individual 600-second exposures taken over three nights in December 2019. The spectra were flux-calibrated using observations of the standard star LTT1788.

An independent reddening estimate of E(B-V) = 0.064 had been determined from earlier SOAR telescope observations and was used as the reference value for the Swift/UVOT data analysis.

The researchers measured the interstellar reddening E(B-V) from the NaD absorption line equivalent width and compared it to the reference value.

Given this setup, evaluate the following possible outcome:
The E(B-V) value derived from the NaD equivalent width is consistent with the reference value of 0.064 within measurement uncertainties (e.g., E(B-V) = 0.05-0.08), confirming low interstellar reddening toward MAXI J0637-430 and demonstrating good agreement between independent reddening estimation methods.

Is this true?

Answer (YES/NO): YES